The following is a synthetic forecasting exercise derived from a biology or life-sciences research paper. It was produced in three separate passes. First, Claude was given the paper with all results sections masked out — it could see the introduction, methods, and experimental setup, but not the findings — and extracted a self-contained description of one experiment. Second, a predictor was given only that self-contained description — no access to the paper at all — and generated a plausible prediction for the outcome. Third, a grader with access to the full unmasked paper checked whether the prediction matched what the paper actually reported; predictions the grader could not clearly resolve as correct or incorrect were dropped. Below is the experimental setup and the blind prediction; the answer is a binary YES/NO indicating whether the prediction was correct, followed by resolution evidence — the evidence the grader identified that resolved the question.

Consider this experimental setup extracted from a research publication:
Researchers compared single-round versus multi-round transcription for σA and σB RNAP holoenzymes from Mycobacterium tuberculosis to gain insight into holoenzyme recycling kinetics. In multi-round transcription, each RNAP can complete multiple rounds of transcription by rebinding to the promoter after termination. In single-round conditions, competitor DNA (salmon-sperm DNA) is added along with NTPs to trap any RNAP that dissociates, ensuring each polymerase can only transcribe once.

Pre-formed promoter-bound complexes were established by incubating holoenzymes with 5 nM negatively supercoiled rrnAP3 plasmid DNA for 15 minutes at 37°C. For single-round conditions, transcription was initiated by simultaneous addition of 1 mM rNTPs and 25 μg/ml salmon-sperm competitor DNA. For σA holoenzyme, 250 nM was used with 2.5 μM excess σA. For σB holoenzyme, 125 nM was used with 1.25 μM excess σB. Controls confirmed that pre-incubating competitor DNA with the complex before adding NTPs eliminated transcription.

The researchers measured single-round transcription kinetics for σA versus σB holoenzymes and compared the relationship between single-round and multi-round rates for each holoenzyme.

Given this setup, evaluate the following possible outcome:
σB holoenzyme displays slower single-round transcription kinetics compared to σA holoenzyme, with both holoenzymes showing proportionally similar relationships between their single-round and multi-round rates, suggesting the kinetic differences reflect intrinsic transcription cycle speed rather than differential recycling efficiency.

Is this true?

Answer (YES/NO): NO